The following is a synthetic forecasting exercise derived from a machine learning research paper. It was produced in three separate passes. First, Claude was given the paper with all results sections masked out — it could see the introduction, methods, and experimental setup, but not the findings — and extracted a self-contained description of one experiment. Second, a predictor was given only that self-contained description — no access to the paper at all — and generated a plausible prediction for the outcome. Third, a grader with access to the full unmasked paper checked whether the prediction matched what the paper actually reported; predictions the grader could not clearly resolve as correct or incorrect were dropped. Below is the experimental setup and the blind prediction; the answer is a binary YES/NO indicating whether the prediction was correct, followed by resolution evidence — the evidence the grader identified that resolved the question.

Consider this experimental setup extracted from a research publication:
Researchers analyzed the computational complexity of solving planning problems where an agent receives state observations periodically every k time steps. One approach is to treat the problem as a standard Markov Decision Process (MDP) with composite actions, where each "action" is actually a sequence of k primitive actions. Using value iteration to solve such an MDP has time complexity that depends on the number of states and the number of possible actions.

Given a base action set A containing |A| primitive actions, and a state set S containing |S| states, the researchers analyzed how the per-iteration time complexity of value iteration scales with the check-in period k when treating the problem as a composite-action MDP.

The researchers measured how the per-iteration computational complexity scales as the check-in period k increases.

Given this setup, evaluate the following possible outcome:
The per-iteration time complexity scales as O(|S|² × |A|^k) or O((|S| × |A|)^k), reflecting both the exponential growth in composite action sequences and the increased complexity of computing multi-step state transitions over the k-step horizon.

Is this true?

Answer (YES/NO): NO